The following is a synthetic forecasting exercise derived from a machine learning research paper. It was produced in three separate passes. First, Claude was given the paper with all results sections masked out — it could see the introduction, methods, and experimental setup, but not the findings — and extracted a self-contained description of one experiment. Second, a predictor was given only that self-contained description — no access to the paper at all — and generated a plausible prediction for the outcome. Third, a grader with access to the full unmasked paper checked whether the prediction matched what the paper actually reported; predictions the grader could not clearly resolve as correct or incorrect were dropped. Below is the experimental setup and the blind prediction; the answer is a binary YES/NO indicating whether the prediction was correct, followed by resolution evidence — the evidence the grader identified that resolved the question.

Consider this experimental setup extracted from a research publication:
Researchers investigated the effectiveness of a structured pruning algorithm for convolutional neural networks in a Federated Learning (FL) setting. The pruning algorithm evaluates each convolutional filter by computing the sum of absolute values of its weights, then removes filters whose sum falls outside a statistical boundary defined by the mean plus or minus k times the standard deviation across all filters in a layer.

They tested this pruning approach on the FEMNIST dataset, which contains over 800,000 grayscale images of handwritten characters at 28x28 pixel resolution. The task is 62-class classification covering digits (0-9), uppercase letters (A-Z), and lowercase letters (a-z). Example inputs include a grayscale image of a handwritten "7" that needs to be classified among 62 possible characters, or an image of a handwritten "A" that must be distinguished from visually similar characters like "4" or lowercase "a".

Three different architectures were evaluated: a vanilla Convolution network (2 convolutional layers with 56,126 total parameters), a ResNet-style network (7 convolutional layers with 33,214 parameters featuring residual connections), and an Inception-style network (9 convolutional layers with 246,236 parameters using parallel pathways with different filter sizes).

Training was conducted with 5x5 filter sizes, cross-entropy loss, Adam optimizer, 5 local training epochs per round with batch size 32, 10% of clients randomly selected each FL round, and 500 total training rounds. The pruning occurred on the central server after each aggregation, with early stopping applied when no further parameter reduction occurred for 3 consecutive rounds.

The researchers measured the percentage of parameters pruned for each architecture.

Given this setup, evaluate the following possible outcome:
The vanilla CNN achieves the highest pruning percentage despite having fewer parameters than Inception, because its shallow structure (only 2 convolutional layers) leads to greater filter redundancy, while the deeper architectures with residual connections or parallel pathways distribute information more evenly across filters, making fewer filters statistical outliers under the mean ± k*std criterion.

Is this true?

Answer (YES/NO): NO